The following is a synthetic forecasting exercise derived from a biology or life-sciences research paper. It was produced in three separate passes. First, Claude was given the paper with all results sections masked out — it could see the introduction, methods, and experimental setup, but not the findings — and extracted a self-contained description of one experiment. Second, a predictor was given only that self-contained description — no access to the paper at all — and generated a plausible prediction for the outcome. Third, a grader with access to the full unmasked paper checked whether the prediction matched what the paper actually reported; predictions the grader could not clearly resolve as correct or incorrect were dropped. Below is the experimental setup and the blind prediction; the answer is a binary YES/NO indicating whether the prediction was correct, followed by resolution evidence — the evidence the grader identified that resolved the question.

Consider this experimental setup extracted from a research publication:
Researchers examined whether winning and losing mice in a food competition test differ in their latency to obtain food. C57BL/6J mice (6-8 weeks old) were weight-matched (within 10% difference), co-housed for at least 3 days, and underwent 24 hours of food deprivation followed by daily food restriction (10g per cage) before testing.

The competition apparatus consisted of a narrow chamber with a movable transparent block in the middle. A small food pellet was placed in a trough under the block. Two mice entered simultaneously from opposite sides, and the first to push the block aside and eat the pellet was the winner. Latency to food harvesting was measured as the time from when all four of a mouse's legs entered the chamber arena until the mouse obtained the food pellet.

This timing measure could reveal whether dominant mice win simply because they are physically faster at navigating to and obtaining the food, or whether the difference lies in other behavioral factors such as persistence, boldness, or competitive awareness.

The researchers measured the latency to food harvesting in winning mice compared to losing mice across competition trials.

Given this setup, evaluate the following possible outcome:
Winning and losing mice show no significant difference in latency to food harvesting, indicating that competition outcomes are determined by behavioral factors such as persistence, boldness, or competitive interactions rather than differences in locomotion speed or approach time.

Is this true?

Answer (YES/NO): YES